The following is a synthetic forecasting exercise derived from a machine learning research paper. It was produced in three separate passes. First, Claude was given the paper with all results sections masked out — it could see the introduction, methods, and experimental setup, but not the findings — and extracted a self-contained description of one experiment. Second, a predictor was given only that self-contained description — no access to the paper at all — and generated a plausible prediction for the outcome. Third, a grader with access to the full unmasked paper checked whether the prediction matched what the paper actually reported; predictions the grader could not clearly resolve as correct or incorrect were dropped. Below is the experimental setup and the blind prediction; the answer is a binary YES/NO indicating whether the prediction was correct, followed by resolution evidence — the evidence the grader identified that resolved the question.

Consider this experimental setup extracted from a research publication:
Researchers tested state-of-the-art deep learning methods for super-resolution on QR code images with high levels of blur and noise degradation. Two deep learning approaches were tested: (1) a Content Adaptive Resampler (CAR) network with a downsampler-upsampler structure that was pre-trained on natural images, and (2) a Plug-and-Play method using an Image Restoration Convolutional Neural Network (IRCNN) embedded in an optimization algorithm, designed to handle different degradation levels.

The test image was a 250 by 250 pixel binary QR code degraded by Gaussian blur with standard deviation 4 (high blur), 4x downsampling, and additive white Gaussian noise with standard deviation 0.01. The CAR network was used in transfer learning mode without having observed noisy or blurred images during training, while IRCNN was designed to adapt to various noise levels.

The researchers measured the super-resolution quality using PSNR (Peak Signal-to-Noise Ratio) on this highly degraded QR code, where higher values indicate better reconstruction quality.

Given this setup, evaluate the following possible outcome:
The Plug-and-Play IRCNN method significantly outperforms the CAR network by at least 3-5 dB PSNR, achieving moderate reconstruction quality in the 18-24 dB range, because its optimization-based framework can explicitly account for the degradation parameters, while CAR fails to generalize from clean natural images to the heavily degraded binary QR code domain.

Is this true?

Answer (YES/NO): NO